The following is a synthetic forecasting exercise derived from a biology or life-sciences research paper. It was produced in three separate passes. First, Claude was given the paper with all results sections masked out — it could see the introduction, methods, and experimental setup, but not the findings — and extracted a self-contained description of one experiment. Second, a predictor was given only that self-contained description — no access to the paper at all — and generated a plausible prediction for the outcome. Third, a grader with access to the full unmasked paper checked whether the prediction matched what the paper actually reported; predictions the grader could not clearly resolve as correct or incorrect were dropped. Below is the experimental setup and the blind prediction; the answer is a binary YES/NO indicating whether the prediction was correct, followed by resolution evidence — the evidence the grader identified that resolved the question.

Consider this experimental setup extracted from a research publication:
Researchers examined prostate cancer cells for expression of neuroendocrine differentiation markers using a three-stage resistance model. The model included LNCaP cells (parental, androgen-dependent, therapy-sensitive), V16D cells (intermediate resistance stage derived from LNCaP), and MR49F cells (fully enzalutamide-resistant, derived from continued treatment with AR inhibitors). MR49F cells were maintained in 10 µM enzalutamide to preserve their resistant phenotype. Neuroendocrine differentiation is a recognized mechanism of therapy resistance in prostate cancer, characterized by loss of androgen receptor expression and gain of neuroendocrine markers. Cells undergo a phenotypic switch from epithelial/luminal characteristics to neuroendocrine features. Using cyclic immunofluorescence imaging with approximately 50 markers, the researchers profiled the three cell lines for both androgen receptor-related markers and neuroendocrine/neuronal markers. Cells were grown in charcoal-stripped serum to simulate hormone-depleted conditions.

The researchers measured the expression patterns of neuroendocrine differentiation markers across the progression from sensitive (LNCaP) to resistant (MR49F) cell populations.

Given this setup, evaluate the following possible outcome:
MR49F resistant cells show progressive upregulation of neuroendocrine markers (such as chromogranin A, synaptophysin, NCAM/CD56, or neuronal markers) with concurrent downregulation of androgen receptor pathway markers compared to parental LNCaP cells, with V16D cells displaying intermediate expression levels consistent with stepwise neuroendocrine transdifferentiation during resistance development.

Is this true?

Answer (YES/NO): NO